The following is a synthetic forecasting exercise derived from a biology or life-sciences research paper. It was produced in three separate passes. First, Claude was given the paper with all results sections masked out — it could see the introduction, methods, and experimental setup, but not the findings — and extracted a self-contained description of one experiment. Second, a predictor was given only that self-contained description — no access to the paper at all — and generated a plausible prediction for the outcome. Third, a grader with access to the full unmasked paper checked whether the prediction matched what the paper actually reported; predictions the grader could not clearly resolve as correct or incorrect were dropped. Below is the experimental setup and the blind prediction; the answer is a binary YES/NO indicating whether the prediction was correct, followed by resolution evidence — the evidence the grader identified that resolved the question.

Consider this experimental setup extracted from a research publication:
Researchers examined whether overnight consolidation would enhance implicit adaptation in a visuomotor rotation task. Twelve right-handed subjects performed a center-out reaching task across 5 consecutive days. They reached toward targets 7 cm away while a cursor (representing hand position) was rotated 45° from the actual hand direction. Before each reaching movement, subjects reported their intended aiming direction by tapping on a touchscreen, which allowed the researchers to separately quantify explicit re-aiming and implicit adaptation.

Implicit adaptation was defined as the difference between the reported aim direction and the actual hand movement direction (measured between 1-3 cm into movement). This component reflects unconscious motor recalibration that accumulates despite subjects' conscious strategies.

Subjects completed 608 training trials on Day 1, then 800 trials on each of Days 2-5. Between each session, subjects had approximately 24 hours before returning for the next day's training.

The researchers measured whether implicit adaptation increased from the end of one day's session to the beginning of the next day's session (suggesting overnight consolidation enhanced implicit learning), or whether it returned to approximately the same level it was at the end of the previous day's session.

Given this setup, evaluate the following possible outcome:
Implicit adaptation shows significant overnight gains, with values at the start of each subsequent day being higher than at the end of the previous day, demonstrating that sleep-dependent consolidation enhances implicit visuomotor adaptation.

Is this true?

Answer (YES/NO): NO